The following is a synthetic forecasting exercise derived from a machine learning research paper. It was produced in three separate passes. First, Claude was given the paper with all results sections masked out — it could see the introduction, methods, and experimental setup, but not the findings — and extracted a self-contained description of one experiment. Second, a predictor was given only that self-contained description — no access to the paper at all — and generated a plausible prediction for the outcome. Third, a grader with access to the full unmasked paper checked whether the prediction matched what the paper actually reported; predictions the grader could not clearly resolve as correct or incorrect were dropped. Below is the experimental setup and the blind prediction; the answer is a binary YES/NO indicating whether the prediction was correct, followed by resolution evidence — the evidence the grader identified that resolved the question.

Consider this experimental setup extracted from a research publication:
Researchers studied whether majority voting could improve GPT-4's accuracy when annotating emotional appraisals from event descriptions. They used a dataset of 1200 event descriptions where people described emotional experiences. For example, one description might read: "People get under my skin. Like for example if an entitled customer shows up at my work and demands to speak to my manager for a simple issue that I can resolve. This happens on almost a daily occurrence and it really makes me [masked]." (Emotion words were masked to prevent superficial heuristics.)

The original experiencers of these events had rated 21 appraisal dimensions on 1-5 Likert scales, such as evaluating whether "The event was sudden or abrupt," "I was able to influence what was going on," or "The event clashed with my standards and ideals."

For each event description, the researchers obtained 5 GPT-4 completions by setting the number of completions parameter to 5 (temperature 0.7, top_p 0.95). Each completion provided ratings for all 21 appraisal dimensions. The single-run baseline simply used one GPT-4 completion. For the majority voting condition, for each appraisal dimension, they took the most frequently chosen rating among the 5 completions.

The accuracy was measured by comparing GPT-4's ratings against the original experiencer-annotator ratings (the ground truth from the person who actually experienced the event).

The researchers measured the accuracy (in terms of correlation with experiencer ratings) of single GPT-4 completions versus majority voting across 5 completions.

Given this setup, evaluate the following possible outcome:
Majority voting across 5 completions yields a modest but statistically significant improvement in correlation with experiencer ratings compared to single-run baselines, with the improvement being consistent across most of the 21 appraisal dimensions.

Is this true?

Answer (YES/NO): NO